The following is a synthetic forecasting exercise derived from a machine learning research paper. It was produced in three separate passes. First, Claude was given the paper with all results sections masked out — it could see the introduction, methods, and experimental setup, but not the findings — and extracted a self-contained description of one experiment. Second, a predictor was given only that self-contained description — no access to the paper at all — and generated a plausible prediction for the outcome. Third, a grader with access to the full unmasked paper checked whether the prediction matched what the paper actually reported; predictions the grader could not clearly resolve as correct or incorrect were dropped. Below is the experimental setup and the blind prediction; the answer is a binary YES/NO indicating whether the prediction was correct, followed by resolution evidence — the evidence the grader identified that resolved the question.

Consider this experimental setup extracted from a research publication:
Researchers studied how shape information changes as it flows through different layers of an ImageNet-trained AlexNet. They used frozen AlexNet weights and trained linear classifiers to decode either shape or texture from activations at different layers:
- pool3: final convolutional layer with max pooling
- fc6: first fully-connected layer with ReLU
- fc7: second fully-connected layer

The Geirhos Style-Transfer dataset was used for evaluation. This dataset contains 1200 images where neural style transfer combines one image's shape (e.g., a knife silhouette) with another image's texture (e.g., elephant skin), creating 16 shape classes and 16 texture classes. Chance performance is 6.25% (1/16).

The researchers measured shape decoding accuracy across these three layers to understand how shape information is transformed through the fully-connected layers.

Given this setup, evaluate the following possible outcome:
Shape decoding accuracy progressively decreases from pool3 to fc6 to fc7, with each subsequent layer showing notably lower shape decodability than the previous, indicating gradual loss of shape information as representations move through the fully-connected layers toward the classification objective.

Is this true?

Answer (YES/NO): YES